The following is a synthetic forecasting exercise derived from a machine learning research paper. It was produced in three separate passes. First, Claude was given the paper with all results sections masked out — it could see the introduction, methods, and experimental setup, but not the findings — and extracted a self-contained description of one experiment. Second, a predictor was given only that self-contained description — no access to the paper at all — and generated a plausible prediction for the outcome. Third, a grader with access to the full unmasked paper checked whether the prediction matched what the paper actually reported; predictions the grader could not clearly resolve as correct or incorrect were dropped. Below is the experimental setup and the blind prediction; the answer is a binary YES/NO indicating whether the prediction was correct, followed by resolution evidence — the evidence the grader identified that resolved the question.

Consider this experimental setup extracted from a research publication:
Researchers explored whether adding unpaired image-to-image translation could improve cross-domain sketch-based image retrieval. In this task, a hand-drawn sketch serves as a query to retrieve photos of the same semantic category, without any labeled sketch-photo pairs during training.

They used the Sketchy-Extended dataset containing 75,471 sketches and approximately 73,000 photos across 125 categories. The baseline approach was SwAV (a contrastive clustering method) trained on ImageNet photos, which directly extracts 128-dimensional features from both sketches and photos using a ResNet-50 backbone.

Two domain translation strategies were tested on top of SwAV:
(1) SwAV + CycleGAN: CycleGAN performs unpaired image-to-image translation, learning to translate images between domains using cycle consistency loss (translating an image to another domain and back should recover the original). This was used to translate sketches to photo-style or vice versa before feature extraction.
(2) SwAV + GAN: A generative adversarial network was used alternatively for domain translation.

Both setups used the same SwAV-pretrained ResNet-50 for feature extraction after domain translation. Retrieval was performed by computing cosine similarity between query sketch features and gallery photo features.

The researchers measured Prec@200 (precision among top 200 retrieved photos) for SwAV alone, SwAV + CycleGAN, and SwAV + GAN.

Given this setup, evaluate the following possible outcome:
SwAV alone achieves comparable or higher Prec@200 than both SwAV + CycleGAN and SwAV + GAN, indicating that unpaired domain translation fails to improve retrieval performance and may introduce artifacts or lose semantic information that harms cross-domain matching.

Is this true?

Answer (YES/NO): NO